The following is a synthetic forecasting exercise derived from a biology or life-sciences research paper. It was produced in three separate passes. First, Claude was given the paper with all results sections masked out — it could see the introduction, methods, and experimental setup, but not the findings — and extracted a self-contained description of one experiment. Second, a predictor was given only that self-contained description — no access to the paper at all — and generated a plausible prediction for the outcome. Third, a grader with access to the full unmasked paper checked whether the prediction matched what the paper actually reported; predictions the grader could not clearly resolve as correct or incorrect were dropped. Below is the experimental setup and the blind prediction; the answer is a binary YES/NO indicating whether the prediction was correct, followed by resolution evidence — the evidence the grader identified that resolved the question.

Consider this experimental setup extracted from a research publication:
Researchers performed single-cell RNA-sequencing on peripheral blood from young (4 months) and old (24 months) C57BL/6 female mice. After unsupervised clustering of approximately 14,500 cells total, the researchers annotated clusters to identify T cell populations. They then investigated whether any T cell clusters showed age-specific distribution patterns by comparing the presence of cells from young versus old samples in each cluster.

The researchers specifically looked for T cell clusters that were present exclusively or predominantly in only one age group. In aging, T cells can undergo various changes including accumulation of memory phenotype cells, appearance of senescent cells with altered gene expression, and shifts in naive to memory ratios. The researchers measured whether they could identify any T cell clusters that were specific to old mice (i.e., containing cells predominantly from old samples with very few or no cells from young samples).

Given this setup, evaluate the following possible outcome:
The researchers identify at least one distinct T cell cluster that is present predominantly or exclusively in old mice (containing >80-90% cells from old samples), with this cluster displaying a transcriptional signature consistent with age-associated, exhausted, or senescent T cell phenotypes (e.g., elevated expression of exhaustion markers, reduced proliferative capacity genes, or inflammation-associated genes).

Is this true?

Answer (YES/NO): YES